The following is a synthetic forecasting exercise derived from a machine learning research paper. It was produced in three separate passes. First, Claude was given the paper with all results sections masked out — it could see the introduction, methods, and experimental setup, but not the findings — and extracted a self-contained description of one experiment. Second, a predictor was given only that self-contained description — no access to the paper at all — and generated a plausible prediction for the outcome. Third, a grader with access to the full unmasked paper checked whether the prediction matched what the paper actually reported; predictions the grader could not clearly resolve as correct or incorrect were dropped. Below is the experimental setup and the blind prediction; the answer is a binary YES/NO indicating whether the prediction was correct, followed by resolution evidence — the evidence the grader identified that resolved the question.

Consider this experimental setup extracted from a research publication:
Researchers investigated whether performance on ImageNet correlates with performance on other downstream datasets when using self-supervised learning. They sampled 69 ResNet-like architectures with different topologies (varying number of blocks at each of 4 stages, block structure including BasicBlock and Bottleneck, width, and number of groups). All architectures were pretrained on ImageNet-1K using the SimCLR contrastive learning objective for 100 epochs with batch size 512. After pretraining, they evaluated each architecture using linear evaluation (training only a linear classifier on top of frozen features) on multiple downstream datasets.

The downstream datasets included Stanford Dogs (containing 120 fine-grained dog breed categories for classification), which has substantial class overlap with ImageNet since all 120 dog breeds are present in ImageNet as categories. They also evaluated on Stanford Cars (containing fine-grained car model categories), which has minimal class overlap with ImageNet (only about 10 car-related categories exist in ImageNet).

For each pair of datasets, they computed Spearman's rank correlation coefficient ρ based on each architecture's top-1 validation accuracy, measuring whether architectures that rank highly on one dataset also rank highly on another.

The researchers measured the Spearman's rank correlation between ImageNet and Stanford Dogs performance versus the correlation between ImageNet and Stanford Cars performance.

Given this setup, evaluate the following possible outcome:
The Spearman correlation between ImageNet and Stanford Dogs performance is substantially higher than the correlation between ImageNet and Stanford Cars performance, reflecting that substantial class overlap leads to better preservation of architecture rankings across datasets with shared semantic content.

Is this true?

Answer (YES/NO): YES